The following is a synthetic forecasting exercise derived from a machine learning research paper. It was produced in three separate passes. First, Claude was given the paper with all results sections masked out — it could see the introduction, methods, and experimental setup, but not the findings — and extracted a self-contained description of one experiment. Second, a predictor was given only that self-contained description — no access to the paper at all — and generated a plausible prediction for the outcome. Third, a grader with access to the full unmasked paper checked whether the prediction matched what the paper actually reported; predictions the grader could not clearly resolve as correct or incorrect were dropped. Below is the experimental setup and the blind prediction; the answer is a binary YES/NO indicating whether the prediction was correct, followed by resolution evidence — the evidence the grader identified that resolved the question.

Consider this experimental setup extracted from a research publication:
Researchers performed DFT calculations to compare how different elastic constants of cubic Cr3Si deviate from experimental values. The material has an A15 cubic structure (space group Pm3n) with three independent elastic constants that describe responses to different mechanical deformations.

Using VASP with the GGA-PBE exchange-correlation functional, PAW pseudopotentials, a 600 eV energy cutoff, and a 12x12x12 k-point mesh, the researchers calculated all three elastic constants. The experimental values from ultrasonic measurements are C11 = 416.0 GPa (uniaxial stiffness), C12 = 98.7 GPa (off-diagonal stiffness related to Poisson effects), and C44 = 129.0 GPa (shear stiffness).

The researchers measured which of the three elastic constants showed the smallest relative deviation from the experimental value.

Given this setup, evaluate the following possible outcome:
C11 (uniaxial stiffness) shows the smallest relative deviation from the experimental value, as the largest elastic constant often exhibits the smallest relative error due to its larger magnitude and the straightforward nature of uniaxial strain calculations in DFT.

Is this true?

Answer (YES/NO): NO